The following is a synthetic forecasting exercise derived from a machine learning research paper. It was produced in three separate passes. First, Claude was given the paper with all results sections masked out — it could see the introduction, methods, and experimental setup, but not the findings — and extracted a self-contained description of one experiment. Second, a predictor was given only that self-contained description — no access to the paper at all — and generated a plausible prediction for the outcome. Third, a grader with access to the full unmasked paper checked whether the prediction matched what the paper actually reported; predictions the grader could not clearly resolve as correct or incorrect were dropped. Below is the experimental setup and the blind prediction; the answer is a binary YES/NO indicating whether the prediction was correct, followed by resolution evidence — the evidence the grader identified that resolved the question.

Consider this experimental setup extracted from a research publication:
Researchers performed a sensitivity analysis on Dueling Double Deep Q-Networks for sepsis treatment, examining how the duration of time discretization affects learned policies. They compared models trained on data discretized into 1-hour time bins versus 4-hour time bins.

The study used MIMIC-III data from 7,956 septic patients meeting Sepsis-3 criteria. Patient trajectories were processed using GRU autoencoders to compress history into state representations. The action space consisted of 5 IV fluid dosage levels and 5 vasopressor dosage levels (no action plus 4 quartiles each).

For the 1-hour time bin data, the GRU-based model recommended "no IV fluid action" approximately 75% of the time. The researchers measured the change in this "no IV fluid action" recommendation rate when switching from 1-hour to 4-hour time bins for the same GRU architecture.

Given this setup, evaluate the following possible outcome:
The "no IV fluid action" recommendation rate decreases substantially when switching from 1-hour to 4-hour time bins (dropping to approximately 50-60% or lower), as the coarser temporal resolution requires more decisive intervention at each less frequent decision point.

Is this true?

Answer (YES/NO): YES